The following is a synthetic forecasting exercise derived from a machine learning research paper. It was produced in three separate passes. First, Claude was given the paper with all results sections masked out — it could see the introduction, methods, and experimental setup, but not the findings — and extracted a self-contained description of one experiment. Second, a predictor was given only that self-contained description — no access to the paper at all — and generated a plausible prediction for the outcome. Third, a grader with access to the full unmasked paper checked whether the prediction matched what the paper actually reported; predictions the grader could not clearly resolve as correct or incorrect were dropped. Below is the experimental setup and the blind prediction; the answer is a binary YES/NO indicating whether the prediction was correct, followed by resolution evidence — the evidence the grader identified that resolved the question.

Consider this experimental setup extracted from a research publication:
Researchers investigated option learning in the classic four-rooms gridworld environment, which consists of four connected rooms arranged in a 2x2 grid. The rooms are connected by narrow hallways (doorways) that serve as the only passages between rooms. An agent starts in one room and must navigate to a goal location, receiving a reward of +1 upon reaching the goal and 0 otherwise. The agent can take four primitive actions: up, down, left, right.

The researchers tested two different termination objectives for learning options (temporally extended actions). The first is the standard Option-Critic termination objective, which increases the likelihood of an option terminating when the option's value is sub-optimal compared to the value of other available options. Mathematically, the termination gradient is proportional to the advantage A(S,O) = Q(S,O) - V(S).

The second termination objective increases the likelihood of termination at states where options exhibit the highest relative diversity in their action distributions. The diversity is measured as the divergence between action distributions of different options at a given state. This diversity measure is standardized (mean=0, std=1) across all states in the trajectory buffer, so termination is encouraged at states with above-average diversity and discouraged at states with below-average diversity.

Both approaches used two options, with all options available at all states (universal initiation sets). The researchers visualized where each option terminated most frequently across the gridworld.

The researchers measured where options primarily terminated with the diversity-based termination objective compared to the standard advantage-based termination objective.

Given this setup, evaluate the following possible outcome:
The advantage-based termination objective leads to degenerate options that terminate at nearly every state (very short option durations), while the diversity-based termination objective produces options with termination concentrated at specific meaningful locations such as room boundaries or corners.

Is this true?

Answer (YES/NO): NO